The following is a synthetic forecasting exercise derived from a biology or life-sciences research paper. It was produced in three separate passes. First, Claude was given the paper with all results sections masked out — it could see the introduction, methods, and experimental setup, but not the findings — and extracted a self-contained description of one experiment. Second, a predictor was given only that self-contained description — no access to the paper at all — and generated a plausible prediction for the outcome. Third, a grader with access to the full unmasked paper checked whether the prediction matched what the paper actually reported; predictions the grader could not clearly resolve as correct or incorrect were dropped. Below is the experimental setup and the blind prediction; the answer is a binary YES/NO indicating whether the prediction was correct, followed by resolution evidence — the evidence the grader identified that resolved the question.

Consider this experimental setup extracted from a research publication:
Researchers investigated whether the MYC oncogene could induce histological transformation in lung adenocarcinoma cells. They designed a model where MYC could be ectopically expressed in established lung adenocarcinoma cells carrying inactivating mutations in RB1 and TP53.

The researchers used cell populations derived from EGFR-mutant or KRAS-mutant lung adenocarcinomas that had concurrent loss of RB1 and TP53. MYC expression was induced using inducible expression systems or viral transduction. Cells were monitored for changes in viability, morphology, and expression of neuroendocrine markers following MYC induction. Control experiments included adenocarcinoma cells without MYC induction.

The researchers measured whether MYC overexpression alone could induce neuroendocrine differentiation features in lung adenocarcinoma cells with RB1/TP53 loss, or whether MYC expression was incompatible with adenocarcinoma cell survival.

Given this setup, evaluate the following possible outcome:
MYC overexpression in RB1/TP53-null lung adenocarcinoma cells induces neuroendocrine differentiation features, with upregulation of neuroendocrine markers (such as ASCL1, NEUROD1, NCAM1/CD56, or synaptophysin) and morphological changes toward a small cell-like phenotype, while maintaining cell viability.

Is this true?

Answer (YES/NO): NO